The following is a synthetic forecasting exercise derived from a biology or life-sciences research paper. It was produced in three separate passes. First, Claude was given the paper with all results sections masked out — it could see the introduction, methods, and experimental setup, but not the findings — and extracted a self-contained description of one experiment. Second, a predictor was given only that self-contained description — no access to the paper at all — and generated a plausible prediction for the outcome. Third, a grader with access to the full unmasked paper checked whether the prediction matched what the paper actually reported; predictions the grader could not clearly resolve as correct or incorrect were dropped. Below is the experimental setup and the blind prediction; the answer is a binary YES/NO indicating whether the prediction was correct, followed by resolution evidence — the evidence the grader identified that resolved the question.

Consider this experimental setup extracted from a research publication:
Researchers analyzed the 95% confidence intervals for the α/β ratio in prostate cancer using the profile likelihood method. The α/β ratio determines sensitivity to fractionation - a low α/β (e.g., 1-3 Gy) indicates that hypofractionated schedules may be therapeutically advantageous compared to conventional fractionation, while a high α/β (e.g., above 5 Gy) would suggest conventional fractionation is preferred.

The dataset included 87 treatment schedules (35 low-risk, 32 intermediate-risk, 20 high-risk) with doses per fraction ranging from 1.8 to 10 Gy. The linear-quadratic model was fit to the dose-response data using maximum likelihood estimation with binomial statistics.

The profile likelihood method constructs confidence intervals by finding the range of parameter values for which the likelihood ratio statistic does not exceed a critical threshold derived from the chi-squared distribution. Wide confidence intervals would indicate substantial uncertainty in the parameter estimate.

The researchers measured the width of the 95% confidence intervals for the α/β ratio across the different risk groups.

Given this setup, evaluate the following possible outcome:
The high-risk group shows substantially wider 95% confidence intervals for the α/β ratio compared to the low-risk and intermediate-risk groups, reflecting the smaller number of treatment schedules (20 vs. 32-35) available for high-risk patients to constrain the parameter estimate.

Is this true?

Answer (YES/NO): YES